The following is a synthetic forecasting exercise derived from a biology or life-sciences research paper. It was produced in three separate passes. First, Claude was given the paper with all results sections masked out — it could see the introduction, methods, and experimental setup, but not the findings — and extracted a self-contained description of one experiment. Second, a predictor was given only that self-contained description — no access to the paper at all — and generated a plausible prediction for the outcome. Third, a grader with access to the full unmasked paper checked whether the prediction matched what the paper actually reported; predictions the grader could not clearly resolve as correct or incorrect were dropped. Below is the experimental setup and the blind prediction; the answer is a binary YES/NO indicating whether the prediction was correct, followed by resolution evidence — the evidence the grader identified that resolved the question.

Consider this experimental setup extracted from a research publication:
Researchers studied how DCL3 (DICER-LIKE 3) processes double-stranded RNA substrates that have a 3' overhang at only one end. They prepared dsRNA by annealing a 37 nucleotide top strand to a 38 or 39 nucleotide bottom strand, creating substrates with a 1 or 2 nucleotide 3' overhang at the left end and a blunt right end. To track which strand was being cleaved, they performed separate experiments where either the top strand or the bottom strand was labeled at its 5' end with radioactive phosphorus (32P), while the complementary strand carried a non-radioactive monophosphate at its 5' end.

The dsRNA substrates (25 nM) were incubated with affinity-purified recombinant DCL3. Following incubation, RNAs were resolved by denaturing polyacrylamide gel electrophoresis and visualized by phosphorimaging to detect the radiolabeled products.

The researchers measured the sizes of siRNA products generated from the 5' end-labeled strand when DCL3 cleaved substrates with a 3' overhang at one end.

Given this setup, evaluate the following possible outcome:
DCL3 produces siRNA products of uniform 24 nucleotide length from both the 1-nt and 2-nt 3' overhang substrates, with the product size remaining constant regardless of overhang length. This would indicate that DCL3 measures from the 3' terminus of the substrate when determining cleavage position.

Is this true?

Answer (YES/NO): NO